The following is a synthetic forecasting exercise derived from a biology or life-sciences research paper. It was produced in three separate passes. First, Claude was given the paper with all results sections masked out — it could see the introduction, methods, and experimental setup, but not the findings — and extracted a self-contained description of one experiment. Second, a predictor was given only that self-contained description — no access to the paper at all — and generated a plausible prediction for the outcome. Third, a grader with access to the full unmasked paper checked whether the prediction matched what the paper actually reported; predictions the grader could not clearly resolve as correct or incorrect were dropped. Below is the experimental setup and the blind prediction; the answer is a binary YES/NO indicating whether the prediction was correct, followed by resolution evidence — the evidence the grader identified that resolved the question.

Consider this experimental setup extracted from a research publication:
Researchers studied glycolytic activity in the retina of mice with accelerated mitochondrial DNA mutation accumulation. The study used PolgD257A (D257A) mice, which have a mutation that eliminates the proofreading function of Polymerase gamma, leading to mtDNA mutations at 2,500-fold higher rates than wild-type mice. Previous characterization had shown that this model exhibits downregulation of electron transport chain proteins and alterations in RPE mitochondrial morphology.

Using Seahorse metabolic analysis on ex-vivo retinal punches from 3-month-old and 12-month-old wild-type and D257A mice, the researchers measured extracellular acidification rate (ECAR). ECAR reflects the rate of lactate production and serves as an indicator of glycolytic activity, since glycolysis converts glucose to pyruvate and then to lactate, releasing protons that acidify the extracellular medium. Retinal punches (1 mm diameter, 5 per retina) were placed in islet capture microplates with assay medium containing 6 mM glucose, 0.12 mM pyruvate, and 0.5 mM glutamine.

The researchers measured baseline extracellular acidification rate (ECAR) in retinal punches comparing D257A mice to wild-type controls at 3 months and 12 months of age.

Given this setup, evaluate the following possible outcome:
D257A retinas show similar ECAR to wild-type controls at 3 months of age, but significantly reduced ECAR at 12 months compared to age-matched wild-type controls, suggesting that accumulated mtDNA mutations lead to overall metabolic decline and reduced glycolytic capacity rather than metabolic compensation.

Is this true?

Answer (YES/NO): NO